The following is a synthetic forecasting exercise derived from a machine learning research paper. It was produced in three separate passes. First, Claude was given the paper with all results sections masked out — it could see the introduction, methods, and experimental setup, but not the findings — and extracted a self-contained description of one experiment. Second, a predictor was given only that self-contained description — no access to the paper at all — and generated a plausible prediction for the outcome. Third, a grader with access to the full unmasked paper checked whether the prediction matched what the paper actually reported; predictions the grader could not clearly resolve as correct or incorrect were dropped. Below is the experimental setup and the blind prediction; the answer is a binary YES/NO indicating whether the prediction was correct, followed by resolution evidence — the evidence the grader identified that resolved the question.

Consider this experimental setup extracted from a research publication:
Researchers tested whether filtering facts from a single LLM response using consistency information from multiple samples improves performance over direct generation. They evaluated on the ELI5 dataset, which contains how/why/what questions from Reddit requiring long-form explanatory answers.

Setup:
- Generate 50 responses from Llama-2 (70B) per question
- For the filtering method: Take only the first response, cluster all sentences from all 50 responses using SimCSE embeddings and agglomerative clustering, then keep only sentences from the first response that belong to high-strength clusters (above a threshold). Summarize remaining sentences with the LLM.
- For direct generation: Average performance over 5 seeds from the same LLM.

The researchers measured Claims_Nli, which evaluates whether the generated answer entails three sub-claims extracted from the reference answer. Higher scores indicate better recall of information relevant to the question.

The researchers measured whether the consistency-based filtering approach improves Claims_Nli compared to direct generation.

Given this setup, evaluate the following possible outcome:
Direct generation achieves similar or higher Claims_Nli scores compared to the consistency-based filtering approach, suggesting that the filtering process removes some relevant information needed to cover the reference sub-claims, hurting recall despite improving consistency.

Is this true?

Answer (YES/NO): YES